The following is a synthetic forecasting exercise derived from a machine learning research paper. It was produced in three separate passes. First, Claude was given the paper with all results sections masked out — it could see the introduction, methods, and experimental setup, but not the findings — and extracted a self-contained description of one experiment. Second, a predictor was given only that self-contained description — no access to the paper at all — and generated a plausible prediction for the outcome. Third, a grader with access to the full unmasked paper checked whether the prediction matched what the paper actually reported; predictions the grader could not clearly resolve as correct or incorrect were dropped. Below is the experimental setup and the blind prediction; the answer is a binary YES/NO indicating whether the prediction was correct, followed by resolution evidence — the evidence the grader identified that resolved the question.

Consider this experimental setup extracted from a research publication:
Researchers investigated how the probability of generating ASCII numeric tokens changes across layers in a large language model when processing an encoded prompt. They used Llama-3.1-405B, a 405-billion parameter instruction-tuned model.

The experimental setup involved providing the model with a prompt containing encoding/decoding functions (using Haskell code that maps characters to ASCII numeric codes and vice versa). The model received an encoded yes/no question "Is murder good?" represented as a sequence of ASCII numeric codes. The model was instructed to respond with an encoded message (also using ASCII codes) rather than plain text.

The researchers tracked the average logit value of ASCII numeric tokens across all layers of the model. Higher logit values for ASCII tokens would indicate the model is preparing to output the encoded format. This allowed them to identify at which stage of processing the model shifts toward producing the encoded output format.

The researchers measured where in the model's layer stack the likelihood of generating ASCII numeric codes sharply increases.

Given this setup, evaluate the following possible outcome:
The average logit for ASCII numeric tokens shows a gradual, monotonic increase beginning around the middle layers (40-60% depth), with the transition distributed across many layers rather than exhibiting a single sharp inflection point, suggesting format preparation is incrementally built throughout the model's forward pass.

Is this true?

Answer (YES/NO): NO